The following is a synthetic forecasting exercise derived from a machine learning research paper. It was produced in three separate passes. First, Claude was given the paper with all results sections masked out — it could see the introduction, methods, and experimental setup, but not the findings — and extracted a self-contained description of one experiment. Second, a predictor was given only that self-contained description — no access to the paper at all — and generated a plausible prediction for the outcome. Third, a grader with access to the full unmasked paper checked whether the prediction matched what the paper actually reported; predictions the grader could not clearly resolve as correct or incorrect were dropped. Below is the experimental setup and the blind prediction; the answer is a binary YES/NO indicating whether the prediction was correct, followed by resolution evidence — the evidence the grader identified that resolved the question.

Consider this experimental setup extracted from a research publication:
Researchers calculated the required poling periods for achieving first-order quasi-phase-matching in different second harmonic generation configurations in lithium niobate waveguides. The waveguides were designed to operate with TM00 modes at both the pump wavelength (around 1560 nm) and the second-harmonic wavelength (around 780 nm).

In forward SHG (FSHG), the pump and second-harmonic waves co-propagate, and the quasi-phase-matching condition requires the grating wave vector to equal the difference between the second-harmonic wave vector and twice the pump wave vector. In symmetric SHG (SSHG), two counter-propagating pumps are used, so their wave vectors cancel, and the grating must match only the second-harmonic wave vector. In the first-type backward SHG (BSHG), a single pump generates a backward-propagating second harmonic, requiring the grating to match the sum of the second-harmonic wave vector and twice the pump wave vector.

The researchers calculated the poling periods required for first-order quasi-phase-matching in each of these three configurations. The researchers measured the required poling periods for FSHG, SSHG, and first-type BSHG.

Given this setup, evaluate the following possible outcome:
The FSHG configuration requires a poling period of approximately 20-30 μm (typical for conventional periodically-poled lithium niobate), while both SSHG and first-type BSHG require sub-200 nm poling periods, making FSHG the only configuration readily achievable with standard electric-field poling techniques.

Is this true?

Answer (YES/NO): NO